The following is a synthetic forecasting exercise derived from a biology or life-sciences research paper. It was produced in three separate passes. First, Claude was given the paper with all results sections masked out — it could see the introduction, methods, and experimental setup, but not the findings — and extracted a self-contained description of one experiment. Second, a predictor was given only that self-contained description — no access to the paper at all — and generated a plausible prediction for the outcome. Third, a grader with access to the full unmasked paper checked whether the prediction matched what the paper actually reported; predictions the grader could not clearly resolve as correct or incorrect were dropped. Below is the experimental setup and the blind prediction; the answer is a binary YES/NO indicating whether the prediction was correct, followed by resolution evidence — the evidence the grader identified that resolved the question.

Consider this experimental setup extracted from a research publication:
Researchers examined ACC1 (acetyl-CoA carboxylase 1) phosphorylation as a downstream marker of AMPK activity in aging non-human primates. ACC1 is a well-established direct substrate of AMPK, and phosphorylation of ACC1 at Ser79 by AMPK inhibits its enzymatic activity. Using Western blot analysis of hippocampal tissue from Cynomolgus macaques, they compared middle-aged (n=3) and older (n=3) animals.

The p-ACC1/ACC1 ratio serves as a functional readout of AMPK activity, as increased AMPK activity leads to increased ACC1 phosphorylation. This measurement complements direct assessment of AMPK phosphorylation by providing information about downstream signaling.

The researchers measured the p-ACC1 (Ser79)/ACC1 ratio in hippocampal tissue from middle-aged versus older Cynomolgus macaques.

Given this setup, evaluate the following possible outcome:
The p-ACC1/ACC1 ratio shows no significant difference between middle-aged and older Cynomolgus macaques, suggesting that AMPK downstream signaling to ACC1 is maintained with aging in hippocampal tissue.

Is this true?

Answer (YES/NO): YES